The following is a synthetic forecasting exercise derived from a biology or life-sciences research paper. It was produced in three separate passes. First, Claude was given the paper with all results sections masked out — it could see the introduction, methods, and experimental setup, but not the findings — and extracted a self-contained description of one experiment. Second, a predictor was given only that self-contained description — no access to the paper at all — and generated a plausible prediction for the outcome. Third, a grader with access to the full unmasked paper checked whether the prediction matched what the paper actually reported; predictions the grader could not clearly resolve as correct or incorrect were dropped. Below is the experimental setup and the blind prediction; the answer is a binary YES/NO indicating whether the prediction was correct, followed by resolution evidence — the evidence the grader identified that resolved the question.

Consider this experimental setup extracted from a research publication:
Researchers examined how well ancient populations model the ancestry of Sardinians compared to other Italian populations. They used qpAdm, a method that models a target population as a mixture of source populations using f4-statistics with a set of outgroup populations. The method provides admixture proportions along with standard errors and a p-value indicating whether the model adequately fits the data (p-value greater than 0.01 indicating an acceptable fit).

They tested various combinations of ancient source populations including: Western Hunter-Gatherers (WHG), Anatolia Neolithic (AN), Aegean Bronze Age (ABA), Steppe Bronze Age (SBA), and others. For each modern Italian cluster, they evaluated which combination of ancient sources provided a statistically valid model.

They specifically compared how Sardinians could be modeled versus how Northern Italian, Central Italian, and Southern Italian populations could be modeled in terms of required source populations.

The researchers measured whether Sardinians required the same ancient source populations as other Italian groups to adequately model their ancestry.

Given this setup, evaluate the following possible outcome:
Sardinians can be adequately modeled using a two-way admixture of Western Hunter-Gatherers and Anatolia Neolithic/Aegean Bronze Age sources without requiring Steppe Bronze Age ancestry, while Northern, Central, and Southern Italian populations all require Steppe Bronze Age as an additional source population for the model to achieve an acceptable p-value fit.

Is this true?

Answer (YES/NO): NO